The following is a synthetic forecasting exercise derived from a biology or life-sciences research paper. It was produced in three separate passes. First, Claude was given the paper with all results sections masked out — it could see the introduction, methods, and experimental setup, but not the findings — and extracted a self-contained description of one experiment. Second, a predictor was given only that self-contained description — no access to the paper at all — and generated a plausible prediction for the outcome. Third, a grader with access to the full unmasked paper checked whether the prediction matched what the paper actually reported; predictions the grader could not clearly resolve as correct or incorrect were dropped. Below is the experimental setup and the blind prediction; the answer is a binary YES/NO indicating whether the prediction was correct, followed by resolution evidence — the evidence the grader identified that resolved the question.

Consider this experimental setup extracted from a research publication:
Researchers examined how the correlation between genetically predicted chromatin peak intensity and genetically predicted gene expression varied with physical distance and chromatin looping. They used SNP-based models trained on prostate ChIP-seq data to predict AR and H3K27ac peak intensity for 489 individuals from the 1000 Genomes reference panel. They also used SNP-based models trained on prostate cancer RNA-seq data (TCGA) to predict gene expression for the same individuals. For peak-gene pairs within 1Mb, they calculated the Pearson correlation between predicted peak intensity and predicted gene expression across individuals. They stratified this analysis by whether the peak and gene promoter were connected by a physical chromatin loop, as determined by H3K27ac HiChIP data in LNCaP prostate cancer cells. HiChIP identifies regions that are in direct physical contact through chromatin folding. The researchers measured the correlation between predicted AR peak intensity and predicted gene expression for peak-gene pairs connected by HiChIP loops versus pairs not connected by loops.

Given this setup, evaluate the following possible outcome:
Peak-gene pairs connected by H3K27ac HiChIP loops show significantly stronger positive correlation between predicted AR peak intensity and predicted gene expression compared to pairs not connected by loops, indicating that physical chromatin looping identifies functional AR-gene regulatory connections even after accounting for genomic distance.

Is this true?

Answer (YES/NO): YES